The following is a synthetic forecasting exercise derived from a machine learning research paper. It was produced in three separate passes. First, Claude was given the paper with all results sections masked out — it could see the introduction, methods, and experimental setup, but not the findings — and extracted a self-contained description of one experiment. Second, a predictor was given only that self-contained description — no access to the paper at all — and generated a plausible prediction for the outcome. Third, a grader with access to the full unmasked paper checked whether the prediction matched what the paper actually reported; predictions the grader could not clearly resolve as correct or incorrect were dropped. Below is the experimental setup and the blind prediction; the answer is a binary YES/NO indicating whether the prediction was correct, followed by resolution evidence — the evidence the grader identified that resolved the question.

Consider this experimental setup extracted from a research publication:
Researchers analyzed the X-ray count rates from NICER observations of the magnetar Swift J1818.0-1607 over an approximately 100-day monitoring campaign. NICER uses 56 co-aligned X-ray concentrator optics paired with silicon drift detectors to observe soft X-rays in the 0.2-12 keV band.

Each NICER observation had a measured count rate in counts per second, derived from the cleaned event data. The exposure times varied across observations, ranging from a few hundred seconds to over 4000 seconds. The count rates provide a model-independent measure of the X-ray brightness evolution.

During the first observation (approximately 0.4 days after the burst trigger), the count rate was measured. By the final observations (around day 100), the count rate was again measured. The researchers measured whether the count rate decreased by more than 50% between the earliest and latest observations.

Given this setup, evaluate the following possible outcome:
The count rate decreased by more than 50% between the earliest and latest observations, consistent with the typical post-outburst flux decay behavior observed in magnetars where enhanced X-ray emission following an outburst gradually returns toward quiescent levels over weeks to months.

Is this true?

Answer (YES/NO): YES